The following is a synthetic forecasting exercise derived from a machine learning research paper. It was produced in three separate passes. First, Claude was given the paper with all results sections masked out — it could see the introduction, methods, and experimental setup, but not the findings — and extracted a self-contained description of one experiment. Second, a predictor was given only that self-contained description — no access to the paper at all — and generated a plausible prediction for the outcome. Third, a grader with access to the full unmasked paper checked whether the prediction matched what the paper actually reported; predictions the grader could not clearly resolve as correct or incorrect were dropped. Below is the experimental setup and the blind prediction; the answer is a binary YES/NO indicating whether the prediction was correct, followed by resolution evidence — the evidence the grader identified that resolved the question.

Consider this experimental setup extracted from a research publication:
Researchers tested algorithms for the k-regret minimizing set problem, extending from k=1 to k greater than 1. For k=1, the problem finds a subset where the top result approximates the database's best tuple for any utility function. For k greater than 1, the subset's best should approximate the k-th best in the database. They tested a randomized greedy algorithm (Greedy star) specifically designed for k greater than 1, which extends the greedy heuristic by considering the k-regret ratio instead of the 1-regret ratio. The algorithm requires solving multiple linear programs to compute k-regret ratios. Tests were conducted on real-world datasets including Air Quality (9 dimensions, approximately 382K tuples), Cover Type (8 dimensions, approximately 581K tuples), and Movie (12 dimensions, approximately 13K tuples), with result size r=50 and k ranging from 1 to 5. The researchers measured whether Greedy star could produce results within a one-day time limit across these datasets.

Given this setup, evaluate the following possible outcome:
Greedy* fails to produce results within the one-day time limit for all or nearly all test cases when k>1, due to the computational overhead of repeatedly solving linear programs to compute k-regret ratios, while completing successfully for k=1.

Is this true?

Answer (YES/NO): NO